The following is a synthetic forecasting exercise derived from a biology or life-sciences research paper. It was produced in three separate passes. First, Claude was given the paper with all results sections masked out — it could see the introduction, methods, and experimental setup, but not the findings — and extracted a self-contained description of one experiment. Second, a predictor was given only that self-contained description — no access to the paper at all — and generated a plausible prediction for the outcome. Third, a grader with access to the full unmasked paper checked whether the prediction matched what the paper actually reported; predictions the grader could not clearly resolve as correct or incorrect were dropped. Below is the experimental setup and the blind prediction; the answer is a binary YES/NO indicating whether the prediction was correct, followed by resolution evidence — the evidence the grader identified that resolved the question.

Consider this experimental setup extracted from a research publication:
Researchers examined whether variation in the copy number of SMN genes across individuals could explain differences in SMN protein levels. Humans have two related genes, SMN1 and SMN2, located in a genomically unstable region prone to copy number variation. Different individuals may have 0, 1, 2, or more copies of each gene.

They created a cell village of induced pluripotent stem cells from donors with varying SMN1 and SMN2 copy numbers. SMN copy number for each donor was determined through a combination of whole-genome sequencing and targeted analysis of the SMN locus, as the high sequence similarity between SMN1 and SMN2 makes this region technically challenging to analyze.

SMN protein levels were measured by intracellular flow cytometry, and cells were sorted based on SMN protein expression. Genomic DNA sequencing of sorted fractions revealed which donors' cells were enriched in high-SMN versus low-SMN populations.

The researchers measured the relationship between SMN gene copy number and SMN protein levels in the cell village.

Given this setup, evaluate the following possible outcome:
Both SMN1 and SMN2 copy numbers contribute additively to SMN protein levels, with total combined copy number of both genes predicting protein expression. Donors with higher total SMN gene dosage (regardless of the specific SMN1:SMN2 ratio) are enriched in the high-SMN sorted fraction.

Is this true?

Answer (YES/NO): NO